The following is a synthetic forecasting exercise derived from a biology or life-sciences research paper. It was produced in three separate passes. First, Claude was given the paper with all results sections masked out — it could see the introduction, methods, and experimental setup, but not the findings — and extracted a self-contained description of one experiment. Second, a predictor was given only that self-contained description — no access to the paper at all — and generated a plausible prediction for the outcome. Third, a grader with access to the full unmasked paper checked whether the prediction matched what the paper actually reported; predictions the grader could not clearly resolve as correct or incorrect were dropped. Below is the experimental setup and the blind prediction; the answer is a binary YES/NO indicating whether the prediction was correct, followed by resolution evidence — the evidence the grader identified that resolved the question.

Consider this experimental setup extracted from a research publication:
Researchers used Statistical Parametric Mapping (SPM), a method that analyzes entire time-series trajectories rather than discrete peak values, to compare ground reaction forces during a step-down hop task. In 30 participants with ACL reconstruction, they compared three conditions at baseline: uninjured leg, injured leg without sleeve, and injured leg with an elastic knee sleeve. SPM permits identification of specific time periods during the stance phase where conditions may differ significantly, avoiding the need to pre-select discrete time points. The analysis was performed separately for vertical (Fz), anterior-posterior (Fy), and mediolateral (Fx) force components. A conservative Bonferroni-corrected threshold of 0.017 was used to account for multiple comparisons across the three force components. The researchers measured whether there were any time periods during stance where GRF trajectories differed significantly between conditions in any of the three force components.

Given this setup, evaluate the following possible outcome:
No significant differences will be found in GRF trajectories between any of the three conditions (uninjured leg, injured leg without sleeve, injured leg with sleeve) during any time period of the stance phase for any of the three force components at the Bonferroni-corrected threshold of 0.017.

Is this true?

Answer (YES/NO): YES